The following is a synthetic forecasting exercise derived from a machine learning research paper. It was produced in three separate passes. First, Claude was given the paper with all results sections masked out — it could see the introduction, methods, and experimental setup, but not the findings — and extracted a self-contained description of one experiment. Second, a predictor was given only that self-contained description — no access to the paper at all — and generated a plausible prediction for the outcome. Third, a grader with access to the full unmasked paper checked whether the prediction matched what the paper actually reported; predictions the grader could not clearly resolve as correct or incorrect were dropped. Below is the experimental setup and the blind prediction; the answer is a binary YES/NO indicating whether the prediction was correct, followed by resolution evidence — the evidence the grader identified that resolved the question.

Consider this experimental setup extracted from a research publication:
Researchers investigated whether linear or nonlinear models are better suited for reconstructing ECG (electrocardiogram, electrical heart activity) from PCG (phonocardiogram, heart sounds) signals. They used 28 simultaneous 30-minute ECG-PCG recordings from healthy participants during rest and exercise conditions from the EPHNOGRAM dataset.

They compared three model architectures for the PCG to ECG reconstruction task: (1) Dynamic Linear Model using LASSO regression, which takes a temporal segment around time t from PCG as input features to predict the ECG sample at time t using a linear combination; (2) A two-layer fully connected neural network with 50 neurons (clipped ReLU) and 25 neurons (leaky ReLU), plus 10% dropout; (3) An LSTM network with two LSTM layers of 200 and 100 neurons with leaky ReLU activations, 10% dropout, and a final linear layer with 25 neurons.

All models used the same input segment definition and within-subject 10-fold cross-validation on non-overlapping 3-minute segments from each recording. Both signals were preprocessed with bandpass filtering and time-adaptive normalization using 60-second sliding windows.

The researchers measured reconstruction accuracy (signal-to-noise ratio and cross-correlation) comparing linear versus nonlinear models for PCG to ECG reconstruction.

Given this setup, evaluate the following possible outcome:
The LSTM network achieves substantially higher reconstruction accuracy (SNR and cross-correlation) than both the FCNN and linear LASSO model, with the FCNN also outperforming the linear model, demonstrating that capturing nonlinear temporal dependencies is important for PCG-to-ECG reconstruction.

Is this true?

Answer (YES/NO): NO